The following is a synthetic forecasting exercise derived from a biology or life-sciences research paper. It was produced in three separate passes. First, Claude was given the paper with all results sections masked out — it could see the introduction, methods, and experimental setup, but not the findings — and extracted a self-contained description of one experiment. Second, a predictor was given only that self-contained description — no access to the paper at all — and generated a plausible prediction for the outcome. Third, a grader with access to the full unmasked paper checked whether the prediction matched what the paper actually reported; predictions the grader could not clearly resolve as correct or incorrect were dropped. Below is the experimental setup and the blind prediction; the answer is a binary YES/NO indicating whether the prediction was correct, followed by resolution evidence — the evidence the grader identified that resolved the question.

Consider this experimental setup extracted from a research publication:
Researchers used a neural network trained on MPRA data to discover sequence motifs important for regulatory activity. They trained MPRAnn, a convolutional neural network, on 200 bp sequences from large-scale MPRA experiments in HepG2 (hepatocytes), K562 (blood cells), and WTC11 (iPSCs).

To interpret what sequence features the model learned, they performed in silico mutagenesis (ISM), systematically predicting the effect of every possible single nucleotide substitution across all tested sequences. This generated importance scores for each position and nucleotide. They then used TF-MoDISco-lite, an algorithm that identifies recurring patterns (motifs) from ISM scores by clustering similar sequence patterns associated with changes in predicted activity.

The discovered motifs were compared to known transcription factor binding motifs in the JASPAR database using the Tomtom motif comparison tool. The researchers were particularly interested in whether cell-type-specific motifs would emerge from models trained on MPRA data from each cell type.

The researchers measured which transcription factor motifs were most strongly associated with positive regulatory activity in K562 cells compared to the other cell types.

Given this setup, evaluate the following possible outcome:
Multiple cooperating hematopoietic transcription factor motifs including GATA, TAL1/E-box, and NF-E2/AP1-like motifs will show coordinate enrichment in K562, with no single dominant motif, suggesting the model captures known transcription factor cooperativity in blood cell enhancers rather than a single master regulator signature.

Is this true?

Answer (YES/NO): NO